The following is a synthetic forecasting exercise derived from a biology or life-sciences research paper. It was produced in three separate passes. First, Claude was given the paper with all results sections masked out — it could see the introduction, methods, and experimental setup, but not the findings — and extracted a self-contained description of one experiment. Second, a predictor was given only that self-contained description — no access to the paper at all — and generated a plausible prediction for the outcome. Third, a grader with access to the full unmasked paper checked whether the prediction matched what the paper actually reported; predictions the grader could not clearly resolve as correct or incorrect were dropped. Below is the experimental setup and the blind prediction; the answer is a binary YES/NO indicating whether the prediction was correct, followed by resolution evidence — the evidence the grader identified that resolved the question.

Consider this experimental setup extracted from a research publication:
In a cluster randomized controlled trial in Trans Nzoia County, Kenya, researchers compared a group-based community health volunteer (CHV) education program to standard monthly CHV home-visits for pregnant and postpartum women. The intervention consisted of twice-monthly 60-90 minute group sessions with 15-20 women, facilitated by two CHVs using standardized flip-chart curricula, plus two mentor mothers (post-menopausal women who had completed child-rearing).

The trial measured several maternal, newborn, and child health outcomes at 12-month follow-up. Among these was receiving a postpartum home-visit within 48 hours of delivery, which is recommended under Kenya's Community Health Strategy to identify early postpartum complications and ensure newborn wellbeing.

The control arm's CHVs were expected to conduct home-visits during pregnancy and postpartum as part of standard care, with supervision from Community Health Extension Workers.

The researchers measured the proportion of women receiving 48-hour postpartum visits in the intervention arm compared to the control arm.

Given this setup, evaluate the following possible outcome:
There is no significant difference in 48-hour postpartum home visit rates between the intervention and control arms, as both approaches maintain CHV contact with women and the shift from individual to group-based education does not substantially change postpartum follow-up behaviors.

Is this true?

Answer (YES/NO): NO